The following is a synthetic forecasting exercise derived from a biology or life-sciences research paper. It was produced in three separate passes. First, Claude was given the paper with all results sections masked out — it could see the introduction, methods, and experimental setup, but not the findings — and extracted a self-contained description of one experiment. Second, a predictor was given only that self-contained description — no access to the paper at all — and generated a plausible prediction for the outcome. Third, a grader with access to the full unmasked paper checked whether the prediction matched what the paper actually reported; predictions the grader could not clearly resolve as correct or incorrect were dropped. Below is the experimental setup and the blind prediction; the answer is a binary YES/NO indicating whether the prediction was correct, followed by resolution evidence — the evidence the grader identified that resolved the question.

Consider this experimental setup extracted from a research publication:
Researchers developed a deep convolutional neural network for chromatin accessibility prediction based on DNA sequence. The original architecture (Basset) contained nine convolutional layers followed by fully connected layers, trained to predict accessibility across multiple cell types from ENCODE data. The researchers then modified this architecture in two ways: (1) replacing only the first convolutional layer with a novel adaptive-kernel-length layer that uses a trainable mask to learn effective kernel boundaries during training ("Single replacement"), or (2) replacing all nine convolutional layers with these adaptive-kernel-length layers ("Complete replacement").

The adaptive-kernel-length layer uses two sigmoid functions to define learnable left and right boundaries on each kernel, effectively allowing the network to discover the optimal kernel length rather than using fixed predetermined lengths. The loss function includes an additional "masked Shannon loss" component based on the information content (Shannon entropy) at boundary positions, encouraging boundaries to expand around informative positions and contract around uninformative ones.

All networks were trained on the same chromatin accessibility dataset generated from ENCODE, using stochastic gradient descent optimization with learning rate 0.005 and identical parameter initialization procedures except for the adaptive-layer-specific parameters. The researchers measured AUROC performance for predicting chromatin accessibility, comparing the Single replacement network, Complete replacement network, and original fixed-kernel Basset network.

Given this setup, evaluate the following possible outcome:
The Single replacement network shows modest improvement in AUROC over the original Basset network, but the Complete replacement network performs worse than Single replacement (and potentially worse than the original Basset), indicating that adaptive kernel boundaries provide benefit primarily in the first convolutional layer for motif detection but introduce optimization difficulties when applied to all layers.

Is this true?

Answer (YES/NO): NO